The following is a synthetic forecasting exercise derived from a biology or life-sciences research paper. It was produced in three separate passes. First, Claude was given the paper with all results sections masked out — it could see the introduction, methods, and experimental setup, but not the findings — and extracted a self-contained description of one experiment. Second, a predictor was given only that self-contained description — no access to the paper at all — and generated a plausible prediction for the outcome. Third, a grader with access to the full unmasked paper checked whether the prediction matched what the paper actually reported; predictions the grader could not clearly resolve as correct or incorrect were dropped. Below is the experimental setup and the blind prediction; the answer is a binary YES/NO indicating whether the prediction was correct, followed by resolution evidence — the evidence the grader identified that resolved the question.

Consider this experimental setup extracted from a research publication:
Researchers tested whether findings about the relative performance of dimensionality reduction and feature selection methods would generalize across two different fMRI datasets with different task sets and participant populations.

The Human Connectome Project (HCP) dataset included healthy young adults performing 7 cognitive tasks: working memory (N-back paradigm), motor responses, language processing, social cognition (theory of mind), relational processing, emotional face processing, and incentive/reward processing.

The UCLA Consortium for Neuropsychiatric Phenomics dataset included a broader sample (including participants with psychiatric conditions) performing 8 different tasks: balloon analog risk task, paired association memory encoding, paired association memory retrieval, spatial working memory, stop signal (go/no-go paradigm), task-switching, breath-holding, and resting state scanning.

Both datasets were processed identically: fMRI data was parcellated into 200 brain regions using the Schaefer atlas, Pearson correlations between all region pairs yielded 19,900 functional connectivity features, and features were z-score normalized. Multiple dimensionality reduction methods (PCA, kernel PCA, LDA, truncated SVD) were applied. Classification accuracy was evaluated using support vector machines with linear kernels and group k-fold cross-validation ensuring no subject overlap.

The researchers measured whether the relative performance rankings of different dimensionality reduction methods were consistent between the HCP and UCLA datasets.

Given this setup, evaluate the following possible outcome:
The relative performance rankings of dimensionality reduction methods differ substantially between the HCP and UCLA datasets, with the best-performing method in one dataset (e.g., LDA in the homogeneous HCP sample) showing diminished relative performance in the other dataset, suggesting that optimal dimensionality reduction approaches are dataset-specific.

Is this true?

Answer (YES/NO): NO